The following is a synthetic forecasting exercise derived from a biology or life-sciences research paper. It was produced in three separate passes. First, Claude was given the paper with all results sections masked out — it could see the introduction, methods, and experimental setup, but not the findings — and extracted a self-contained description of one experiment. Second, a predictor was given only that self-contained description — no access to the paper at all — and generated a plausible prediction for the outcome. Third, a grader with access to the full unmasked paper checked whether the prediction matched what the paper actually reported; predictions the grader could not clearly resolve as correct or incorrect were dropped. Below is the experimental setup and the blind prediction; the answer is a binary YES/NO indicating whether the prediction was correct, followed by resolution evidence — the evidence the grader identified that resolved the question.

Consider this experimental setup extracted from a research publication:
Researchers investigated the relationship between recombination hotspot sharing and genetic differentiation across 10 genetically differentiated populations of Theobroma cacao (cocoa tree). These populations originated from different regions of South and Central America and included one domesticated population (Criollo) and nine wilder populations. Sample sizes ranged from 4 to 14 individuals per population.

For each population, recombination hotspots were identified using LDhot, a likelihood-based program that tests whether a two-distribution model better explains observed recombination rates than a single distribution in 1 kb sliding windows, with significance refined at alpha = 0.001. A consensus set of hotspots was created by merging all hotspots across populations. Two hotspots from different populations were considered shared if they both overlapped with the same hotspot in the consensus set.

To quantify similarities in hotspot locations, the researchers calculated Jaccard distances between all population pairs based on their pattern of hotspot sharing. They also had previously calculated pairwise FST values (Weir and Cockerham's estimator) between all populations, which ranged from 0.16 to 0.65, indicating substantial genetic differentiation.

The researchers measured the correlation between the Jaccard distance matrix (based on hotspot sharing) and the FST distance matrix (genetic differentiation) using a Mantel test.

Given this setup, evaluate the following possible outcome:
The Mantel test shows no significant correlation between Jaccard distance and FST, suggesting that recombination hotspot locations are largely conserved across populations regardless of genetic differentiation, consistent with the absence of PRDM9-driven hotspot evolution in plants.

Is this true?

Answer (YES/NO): NO